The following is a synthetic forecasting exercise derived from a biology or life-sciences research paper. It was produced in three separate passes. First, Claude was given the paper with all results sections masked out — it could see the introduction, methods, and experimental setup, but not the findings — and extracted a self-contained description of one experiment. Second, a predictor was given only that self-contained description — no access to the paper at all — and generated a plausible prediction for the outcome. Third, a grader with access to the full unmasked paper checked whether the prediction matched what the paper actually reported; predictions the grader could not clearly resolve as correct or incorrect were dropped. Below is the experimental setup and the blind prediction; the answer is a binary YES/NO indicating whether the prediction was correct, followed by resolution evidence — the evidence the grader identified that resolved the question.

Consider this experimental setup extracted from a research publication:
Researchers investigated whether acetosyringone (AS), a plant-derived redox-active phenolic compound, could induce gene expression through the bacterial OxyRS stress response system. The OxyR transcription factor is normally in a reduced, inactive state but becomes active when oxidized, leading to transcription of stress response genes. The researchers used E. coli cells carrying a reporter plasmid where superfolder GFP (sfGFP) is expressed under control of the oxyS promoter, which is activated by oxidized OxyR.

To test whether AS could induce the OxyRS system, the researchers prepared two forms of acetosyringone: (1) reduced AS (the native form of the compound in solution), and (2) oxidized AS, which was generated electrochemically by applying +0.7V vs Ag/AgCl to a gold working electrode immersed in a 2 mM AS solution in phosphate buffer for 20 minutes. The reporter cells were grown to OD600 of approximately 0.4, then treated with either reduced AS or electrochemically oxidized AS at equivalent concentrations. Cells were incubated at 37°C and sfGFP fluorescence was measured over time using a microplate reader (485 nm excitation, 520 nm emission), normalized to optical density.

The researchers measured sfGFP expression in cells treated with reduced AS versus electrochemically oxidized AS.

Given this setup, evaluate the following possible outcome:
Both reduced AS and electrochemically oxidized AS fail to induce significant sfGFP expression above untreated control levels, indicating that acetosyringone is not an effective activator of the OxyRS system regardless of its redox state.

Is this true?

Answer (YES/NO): NO